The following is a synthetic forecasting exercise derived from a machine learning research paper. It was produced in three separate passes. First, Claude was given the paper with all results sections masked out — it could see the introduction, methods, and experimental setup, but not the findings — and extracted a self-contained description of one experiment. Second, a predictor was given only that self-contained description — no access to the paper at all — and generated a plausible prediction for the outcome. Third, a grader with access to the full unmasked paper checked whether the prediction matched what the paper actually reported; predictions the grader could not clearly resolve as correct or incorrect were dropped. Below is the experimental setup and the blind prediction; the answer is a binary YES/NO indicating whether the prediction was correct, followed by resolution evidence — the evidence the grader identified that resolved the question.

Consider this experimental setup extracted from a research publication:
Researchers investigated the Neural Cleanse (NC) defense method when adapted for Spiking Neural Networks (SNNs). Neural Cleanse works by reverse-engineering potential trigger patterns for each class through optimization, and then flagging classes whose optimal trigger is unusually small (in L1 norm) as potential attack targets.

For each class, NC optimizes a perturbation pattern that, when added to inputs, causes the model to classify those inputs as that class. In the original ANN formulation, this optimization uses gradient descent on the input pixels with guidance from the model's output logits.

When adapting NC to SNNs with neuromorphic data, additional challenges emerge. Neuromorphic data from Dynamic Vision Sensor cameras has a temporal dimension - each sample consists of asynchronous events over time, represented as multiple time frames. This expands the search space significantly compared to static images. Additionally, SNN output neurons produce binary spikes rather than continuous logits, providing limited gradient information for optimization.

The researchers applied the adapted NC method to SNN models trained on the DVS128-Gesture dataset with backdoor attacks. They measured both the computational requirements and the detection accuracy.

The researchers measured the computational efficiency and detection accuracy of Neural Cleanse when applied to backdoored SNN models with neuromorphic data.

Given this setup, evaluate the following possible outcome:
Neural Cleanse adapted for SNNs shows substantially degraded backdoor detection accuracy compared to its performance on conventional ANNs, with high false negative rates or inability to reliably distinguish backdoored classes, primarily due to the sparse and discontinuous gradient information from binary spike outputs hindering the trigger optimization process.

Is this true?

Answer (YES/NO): YES